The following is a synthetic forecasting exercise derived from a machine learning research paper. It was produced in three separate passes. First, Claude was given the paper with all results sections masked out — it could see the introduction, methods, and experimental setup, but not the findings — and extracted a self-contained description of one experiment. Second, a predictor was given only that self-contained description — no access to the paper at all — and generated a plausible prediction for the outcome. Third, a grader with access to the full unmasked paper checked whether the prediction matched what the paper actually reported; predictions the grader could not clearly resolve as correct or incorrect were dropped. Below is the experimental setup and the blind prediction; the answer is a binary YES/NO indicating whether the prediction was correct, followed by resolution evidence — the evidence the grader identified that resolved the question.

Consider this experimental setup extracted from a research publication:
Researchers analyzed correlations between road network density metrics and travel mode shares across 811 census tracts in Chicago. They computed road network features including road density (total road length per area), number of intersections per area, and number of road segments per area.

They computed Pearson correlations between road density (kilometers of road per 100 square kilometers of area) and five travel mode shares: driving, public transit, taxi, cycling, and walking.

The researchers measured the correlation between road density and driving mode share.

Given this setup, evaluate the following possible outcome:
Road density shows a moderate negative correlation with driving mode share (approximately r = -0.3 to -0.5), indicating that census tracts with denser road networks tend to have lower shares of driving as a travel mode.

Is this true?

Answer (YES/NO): NO